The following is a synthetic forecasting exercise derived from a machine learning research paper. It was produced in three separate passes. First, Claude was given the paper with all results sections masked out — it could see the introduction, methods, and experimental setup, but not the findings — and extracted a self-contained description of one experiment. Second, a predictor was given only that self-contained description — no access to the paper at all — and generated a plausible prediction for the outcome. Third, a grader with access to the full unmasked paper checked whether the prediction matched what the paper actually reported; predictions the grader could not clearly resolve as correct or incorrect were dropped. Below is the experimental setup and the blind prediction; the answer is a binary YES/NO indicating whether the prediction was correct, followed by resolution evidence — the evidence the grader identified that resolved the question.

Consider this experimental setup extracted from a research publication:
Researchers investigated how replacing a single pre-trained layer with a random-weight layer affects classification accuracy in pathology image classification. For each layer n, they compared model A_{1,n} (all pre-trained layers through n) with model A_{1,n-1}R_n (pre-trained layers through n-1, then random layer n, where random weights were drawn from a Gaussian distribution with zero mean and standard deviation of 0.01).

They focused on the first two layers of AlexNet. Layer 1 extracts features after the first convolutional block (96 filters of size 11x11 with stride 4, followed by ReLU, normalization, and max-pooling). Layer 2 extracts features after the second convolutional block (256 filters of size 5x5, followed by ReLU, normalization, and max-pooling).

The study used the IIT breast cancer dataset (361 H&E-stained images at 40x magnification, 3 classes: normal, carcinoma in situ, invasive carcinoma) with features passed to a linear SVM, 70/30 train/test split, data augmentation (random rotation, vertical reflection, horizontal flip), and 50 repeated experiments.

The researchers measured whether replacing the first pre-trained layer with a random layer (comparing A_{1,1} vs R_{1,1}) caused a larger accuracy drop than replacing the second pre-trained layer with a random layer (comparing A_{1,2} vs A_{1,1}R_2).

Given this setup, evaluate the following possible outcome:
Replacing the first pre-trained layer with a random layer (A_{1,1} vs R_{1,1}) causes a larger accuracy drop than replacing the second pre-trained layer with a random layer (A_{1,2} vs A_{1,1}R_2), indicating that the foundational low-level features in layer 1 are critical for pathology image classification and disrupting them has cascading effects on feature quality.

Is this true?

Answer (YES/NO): YES